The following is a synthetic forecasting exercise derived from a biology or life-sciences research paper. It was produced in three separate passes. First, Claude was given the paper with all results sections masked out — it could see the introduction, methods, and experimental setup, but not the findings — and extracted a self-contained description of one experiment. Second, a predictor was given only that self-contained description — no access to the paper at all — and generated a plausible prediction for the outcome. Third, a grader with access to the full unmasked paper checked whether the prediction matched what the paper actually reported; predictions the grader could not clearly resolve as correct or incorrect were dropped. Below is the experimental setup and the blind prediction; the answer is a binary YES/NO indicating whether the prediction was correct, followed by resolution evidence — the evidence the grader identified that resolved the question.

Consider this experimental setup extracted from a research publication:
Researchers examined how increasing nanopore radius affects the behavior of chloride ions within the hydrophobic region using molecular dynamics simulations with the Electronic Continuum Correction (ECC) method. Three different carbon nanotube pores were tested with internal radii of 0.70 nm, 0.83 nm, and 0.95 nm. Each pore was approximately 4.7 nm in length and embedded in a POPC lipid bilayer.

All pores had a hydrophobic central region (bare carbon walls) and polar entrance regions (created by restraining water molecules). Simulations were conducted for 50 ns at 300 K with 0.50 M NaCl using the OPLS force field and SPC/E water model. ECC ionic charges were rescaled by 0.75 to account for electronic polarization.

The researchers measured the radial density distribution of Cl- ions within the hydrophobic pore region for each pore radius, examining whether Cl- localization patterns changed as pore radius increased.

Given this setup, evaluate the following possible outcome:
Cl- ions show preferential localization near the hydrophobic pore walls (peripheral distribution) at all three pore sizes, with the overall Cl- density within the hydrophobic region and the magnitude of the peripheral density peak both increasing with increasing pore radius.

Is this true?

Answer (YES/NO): NO